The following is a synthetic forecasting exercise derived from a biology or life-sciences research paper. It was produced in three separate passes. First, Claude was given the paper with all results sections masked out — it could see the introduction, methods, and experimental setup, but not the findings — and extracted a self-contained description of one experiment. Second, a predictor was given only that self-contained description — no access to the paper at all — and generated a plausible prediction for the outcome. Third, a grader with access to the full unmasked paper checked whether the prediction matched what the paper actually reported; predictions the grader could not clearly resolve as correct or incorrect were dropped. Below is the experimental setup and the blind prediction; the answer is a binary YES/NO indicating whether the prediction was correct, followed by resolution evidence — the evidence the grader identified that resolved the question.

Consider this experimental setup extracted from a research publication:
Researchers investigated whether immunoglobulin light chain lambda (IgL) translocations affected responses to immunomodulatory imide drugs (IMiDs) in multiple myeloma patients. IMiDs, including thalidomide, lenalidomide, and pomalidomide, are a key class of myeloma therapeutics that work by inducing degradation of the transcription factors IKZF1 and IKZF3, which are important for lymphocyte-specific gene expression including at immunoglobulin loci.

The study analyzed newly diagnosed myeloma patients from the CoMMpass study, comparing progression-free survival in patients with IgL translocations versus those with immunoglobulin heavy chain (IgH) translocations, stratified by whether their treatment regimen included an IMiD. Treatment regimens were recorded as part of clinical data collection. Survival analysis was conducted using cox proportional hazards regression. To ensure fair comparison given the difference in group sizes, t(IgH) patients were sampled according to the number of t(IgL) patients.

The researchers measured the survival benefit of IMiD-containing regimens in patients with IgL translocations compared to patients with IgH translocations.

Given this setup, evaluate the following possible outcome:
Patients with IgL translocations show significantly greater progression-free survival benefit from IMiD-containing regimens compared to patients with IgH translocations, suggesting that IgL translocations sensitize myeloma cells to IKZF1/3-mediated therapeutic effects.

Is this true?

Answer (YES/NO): NO